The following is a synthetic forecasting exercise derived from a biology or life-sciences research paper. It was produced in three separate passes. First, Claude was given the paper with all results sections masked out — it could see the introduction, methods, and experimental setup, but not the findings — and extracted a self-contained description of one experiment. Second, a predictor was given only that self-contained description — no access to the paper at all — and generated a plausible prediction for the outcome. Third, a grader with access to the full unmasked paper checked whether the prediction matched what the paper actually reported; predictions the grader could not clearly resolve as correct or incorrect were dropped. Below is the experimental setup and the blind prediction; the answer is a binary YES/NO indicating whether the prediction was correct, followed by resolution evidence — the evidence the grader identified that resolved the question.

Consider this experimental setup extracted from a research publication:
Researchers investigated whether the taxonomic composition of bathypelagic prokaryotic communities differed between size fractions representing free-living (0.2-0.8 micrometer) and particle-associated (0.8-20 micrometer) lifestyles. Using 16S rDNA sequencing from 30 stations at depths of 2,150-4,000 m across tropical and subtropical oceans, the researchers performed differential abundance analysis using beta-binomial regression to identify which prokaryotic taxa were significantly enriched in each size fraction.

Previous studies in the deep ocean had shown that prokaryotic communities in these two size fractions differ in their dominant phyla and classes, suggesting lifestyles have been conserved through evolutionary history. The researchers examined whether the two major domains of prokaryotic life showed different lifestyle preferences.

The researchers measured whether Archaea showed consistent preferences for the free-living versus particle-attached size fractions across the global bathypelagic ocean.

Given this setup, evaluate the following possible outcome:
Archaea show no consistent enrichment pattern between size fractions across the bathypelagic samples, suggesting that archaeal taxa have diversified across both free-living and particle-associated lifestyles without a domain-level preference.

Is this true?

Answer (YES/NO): NO